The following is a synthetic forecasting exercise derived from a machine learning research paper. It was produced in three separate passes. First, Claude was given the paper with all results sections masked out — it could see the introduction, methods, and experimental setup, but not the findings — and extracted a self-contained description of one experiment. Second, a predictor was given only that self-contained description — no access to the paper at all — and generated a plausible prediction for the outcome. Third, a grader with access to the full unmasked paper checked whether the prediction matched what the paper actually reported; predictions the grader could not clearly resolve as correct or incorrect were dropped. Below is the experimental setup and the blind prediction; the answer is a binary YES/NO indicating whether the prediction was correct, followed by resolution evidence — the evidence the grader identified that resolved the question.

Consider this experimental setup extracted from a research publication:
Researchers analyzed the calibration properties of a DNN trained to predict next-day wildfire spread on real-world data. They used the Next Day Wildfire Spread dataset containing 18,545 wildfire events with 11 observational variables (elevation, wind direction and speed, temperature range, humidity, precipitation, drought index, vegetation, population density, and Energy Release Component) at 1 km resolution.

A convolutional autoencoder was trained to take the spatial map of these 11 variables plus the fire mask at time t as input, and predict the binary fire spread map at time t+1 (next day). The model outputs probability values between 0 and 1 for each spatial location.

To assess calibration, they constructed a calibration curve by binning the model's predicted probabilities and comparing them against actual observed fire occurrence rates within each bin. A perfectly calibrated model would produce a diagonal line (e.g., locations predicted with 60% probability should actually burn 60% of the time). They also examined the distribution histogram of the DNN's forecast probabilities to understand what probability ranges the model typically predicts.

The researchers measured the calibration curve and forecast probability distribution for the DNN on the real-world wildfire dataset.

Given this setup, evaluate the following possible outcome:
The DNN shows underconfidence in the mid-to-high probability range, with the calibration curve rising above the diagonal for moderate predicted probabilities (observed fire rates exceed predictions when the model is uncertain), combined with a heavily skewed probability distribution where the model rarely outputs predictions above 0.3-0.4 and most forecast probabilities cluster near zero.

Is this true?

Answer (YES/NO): NO